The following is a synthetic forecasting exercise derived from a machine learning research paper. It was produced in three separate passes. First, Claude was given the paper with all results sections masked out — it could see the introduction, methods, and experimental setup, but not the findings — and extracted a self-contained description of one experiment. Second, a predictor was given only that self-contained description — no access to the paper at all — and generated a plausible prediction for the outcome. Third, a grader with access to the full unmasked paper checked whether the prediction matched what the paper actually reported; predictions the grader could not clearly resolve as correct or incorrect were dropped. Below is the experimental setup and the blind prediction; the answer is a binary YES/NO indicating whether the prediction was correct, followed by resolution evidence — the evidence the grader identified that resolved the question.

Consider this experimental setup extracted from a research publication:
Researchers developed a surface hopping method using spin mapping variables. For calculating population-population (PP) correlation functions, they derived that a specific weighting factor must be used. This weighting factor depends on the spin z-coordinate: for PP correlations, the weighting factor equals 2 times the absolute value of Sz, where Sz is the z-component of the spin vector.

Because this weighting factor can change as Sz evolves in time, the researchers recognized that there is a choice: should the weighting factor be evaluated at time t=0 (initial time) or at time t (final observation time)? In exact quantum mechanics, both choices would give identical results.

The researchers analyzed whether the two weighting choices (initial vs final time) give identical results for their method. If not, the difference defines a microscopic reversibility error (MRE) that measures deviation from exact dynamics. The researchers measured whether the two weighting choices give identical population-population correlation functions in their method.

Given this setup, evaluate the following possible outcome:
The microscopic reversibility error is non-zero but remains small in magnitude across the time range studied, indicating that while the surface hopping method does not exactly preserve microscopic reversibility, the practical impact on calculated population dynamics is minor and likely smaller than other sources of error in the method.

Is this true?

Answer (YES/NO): NO